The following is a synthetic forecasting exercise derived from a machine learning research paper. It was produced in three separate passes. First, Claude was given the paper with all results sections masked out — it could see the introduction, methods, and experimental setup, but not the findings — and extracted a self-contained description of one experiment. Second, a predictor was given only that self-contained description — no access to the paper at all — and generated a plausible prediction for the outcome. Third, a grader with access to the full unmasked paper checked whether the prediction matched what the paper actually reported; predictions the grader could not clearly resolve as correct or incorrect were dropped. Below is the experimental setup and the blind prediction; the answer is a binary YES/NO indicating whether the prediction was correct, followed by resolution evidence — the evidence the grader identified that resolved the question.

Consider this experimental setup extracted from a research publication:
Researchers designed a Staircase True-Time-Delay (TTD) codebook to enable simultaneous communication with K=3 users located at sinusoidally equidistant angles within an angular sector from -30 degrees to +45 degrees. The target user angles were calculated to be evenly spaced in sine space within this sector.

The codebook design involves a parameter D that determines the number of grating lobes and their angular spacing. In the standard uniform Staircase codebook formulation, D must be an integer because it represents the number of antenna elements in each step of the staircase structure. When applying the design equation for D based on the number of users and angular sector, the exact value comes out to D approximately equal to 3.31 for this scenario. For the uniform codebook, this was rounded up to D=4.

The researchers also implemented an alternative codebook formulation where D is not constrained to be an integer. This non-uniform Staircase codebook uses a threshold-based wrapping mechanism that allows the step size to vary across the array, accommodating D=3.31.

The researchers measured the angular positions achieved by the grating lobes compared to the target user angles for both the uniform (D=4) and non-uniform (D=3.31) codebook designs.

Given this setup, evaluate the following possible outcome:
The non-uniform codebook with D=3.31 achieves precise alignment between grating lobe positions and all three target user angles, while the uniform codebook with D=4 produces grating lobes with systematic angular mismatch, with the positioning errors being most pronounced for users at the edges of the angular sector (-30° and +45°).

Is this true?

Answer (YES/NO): NO